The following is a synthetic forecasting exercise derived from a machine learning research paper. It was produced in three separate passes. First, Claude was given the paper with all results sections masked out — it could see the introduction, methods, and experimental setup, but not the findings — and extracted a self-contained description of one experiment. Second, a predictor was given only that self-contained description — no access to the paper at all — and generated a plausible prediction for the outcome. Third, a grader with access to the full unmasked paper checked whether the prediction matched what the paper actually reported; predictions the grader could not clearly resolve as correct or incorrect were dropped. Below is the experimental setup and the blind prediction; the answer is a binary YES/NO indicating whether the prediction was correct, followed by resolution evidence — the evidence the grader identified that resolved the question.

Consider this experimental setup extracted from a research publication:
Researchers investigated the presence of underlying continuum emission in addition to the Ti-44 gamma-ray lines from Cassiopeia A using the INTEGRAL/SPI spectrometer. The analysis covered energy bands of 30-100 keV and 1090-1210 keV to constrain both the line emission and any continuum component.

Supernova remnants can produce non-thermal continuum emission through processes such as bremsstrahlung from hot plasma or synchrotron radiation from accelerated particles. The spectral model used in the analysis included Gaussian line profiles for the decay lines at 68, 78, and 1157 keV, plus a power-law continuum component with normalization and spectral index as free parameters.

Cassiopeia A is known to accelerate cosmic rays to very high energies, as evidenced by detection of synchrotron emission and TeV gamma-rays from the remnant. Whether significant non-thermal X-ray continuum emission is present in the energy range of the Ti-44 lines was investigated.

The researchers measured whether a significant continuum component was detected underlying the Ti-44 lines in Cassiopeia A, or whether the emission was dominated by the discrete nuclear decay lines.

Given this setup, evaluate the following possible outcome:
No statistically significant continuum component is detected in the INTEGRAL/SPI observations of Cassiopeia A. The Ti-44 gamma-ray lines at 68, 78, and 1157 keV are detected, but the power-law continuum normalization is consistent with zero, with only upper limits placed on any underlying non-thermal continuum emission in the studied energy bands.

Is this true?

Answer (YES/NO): NO